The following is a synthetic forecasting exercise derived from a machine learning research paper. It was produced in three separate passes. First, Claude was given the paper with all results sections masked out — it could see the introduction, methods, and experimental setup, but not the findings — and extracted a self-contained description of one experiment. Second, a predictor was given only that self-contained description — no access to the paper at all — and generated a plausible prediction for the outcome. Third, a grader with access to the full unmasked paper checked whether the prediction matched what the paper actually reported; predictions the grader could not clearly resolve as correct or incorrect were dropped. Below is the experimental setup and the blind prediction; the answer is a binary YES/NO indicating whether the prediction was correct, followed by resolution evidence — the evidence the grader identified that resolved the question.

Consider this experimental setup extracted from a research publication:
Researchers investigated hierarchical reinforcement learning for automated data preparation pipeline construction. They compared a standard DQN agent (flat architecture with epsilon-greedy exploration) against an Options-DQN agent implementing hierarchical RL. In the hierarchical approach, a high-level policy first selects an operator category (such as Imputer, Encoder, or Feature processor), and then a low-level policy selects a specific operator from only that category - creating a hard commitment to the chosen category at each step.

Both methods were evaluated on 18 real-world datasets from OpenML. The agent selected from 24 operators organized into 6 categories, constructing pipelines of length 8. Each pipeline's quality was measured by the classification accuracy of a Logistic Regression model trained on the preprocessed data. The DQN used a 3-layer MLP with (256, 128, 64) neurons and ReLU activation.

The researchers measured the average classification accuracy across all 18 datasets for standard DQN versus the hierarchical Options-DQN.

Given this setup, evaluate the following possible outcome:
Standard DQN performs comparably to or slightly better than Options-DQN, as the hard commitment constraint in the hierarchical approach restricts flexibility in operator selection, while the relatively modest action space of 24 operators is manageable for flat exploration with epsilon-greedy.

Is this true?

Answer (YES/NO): YES